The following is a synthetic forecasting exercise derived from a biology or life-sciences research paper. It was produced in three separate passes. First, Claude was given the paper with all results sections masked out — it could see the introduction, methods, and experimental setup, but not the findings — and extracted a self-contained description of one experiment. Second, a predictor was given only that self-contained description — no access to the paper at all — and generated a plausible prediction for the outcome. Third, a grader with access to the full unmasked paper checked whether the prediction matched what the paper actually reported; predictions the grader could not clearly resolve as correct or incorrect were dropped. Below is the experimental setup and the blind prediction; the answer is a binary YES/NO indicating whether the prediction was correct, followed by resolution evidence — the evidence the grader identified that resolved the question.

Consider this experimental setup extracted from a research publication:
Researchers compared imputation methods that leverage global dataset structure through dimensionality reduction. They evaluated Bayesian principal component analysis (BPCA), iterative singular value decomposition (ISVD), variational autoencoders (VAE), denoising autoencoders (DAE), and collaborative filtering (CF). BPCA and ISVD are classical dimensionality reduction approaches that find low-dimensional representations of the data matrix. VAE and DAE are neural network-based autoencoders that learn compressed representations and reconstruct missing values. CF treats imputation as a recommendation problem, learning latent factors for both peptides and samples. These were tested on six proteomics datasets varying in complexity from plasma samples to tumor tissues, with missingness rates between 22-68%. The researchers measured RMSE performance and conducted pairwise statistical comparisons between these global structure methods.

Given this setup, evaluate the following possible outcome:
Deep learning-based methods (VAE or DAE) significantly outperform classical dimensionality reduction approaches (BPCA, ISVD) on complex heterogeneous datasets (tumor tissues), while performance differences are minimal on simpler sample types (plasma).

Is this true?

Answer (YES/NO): NO